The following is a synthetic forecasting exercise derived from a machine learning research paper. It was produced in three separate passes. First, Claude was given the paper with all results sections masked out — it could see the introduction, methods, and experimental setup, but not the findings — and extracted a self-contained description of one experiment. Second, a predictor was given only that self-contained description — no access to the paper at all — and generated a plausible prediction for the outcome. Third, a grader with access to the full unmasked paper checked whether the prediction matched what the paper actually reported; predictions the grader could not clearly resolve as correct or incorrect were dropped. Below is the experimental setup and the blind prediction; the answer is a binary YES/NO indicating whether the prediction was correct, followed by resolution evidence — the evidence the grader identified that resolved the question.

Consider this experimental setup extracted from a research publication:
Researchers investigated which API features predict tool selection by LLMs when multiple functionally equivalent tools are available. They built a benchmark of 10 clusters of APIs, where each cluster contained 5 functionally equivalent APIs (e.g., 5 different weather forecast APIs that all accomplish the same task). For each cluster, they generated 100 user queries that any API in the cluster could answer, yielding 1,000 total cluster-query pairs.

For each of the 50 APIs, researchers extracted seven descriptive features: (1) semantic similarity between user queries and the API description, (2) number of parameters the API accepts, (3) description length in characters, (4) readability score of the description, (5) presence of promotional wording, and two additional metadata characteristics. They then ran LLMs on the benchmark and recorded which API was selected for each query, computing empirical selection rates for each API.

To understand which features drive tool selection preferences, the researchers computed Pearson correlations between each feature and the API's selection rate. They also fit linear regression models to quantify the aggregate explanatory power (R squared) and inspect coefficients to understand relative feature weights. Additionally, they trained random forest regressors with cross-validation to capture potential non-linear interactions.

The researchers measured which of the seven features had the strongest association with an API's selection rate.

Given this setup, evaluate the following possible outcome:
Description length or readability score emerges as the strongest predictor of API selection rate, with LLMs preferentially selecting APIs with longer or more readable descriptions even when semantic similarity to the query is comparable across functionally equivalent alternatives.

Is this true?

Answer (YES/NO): NO